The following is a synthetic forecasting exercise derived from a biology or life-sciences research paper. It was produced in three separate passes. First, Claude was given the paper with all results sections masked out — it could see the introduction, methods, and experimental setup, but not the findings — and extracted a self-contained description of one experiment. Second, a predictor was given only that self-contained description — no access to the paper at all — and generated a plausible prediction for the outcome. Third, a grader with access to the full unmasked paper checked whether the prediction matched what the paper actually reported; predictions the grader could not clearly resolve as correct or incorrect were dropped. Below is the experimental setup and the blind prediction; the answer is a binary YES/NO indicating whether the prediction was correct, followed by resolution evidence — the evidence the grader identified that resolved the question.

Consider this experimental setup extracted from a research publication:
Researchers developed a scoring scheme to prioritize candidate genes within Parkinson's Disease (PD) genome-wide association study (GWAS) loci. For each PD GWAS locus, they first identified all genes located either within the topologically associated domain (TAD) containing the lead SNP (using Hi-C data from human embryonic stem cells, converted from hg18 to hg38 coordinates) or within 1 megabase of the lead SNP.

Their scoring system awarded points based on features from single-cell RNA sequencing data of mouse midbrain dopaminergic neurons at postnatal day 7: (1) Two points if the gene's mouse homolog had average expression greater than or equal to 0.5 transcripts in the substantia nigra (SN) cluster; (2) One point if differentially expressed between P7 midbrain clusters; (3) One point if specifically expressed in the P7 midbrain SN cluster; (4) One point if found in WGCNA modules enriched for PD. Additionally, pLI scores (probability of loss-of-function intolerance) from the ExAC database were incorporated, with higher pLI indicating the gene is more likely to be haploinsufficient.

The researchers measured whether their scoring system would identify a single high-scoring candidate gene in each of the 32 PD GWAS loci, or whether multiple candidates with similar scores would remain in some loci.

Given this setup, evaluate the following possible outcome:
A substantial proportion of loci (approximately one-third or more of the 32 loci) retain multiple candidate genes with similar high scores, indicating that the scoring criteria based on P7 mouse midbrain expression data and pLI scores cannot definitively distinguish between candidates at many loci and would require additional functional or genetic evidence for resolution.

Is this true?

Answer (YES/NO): YES